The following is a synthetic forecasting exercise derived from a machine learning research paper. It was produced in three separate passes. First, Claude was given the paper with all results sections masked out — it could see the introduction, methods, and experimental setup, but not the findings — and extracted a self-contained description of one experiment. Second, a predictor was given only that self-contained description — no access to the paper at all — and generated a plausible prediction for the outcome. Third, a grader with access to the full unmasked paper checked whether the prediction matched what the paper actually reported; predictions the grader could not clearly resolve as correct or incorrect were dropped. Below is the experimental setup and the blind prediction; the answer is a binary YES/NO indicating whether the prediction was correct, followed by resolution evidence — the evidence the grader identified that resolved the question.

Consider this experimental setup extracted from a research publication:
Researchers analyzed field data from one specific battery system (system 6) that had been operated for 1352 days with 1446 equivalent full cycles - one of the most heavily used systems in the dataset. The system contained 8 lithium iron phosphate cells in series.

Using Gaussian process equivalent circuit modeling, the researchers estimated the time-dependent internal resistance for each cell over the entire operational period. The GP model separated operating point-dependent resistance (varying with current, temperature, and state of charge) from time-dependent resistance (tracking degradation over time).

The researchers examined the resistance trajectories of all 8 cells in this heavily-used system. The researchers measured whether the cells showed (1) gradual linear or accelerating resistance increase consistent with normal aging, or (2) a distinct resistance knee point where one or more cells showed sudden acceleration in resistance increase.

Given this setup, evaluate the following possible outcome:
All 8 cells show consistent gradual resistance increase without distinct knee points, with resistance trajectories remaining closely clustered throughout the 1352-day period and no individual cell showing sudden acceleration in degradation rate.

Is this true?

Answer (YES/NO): NO